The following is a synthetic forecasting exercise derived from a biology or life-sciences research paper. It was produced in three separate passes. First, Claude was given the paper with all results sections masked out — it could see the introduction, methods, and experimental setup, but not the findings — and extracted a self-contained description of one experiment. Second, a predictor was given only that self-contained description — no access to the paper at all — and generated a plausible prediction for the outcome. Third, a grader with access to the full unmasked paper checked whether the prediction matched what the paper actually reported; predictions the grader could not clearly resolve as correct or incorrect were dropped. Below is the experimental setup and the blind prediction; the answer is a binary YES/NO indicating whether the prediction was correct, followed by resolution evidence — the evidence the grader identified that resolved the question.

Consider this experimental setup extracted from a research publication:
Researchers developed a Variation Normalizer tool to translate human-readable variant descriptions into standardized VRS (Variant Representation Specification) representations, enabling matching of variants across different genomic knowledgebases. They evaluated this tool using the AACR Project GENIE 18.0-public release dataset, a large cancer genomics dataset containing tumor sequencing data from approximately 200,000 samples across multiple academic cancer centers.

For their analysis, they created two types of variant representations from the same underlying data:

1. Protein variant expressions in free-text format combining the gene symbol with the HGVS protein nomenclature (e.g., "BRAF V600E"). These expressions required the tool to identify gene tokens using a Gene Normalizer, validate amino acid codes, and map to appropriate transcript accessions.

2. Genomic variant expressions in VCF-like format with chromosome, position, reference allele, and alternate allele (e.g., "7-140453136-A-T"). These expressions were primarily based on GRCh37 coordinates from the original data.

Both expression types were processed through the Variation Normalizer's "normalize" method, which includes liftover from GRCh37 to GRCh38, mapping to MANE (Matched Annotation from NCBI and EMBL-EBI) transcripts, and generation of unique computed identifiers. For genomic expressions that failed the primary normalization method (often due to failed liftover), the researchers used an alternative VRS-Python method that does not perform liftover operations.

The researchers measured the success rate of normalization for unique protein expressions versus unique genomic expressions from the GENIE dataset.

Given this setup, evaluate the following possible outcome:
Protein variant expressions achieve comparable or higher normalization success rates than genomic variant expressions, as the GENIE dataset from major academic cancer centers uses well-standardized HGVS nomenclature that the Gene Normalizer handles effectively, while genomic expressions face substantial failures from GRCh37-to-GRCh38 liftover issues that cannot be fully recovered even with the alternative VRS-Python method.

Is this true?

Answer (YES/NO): NO